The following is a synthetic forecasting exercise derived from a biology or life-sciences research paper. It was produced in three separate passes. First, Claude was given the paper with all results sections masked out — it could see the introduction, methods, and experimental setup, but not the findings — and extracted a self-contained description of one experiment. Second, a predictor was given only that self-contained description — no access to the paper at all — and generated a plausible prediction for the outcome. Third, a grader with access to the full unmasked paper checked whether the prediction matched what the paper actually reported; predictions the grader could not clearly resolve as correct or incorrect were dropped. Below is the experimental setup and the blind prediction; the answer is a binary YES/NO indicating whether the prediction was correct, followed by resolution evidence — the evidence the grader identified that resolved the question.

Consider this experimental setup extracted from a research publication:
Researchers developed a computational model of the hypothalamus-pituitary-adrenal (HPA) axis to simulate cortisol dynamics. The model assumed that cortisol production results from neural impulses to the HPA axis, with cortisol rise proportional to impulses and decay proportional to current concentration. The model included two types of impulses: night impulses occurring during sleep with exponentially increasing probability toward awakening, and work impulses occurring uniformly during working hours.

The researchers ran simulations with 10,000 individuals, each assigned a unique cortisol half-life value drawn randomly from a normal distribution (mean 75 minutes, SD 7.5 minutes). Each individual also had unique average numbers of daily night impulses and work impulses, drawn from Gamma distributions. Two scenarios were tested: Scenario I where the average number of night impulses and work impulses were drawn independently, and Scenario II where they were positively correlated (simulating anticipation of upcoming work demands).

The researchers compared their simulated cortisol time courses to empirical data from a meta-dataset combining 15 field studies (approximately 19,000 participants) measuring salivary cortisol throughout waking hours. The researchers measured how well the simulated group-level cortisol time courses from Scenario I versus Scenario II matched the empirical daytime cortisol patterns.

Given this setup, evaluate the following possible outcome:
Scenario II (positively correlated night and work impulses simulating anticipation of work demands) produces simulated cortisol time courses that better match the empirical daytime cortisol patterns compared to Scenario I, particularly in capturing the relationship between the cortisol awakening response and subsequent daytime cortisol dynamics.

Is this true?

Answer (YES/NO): NO